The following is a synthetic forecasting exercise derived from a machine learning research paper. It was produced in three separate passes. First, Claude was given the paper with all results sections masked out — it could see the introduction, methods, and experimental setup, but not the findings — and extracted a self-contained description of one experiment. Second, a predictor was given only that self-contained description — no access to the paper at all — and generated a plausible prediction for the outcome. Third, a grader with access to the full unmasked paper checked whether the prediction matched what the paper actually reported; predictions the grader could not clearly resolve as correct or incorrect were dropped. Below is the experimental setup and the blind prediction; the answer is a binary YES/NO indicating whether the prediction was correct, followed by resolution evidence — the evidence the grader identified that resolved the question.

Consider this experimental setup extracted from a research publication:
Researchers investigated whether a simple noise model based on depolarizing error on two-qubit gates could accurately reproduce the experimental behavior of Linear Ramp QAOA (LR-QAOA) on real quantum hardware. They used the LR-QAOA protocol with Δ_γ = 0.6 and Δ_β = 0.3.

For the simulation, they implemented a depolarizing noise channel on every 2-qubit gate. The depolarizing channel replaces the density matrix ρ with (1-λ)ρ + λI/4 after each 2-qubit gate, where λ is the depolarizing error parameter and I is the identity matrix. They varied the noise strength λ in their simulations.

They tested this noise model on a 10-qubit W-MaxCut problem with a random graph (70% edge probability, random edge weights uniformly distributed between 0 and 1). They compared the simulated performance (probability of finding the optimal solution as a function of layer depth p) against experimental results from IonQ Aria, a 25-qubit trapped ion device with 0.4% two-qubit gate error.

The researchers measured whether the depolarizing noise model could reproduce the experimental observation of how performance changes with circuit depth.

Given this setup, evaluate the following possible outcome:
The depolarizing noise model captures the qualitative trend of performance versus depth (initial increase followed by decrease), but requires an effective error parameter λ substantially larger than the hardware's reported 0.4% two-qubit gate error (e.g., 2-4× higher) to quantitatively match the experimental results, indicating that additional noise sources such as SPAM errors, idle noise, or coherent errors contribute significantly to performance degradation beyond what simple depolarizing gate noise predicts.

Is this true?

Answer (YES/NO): NO